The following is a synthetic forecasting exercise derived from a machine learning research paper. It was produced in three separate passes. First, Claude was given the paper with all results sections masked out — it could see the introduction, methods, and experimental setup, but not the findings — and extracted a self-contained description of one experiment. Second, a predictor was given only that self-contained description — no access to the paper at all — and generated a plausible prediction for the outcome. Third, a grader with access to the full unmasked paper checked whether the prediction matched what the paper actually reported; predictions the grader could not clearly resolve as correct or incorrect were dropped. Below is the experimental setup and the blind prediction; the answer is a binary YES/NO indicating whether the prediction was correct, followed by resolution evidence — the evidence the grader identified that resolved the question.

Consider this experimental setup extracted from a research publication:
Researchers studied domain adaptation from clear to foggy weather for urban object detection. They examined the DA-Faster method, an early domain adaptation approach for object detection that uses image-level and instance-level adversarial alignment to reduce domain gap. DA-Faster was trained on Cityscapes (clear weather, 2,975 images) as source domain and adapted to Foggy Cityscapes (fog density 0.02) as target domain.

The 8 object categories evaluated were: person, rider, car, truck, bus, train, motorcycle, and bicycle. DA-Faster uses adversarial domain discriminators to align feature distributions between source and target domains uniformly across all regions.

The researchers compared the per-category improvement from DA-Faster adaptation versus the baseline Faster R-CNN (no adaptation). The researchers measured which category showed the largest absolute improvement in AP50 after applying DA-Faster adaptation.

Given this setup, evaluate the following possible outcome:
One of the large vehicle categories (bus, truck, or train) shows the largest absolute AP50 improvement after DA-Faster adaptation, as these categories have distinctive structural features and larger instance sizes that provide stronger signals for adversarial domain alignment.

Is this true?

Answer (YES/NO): YES